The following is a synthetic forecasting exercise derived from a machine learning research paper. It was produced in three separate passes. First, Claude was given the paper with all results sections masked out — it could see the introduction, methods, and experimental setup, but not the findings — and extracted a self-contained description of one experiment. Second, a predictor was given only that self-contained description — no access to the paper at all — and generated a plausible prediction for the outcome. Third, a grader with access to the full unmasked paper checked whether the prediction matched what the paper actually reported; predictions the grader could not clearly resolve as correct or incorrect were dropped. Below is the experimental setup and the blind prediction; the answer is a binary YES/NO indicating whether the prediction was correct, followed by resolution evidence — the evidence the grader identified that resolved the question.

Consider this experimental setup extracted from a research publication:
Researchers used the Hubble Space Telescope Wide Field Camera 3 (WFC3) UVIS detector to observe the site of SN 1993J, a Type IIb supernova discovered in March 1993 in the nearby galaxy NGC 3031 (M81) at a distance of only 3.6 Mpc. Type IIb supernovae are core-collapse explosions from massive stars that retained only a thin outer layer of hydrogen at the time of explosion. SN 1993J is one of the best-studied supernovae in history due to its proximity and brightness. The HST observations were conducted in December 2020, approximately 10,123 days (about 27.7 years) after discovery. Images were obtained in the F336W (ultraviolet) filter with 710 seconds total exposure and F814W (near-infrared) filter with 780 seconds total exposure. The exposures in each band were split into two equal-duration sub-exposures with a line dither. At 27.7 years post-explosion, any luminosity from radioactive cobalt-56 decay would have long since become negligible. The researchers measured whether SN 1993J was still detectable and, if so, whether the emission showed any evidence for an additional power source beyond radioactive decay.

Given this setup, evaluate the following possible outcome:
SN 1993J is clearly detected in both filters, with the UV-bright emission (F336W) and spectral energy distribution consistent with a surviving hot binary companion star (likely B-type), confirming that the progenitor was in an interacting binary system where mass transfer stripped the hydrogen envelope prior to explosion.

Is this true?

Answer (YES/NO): NO